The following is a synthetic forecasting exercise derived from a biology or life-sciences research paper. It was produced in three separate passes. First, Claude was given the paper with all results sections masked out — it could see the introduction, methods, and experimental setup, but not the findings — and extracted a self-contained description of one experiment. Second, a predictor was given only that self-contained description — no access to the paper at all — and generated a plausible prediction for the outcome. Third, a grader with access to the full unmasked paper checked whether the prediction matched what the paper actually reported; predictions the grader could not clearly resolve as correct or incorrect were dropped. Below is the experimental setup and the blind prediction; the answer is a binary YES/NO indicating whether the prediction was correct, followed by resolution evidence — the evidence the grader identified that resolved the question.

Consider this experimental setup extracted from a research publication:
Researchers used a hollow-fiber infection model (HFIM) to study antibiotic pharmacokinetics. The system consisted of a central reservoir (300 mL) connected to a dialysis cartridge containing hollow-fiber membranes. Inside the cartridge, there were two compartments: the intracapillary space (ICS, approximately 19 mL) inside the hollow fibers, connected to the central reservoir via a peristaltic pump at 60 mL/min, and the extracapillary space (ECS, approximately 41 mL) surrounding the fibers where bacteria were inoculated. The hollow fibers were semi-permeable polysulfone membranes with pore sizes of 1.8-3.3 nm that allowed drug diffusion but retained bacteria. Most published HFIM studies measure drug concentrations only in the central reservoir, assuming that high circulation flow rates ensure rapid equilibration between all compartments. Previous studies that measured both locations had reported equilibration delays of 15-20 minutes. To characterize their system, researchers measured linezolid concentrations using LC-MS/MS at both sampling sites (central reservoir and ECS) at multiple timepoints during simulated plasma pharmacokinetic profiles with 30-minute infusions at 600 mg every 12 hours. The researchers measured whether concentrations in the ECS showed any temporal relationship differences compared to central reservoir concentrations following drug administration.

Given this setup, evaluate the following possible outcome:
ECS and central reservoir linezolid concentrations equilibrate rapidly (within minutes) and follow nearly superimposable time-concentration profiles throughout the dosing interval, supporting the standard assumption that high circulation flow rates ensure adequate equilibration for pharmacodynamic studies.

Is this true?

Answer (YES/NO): NO